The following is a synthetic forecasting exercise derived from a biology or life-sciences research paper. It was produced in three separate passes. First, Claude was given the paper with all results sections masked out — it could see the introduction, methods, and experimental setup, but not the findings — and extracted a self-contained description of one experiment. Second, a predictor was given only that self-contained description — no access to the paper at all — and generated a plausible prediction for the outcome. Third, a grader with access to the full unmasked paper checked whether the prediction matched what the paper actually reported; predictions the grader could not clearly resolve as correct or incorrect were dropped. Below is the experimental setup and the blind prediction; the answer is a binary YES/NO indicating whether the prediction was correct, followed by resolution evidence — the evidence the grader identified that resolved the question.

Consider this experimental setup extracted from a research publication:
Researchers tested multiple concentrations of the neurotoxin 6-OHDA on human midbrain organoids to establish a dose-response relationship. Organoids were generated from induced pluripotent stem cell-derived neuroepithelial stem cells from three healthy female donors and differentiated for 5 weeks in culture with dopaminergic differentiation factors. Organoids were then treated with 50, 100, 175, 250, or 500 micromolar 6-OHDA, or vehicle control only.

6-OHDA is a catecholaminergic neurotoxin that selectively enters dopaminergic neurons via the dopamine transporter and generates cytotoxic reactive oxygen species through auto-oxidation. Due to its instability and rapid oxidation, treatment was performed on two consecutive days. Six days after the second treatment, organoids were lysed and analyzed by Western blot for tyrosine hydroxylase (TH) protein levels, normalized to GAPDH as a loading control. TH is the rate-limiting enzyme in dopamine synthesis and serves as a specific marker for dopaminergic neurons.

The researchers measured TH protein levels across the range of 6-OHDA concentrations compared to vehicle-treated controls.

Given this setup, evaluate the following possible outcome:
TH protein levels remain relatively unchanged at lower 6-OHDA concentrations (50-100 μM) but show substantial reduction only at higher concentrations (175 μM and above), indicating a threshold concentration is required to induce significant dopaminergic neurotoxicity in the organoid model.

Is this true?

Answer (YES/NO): NO